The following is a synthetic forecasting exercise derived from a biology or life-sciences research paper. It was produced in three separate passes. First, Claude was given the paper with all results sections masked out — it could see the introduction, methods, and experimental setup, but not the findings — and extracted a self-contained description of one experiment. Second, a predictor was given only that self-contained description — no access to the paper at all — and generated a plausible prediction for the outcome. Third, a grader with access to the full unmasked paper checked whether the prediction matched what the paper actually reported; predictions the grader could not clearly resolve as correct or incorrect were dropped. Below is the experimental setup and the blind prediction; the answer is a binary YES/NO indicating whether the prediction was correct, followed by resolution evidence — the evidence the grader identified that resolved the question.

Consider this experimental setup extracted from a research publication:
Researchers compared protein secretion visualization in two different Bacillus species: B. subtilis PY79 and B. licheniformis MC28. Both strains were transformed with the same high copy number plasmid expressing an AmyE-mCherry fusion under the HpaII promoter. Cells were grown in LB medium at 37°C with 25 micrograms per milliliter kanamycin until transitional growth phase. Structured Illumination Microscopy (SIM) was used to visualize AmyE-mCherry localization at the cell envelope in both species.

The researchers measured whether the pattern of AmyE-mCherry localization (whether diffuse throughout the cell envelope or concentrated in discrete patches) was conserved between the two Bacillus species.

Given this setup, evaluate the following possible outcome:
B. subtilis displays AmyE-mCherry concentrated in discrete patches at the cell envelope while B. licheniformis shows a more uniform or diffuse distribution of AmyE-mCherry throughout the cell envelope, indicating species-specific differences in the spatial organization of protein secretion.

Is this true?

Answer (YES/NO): NO